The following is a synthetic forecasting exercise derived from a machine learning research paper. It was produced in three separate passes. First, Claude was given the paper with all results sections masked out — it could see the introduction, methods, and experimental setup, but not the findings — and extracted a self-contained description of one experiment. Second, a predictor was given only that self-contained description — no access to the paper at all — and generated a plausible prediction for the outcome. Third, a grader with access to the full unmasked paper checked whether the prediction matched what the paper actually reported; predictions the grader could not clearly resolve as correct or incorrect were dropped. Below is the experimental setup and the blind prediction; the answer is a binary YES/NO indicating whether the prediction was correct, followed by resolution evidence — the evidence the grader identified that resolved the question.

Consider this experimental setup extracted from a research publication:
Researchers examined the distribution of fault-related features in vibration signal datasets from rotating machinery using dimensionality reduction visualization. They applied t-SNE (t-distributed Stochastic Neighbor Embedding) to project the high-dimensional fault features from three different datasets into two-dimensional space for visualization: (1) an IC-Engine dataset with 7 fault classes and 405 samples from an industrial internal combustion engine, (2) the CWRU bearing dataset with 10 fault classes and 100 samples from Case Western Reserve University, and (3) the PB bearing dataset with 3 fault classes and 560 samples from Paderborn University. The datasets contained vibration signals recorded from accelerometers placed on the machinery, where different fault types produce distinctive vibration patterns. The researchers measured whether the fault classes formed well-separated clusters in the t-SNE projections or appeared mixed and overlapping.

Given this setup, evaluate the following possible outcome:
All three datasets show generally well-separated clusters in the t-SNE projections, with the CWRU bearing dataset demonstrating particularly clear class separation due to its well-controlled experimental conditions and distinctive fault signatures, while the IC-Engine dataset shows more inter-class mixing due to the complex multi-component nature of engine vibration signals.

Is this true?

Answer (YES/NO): NO